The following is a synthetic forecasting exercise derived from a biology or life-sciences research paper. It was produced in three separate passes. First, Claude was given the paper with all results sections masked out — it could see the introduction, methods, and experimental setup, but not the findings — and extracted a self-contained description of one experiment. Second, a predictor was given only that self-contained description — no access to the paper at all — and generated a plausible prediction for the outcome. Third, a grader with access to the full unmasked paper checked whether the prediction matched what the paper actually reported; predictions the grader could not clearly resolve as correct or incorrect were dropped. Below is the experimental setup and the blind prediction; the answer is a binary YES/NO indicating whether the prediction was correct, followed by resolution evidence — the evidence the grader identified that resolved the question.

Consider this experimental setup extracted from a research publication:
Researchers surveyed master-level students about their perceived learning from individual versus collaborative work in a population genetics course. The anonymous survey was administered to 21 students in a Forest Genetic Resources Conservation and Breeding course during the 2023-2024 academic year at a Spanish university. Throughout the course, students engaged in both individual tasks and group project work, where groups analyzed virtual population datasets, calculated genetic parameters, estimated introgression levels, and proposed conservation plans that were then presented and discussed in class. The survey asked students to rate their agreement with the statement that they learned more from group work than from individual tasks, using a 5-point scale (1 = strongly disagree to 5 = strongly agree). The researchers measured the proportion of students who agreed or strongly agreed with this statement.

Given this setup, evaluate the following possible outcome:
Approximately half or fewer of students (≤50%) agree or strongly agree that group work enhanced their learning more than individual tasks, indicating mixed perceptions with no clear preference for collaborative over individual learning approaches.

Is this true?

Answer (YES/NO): NO